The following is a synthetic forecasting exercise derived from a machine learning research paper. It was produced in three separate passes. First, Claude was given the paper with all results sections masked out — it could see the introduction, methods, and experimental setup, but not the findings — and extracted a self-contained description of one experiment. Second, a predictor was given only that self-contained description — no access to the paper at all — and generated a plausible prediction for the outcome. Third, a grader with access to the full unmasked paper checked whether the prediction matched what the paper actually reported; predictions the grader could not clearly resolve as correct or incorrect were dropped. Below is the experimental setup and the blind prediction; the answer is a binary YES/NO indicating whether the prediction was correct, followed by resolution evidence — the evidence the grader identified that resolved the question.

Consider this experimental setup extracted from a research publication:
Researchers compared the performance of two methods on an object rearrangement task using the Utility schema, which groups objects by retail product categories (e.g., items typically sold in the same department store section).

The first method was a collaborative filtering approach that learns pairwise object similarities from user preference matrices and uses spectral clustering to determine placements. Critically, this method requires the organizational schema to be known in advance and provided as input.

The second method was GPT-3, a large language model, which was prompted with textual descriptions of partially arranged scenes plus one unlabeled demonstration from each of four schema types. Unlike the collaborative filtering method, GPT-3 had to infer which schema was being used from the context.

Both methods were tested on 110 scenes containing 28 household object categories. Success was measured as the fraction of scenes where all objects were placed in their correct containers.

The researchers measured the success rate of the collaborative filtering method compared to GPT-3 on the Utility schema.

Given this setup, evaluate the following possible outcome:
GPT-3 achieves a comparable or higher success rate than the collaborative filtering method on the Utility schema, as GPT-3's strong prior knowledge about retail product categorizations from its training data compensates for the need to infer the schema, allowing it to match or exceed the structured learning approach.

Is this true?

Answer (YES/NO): NO